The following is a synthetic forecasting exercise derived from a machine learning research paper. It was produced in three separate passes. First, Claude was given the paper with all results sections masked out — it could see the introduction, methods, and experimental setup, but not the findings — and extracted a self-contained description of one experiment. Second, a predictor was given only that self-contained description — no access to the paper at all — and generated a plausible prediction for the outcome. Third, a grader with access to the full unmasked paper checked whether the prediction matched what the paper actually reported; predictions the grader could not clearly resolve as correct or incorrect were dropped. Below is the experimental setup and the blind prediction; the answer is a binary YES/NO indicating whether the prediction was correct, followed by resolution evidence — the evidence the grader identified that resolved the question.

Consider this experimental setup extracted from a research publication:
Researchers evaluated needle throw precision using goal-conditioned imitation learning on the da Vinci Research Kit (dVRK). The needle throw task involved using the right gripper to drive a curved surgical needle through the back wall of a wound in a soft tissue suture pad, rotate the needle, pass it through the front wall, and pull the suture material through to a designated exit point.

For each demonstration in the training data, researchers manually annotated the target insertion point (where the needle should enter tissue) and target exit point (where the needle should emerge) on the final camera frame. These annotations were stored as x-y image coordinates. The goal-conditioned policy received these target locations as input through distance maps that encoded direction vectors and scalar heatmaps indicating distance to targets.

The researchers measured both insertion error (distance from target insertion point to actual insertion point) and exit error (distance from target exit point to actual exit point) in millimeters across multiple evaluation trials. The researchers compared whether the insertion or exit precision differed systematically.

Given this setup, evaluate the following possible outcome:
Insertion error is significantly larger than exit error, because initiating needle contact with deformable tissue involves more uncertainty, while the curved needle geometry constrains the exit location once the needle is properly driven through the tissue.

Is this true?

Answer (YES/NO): NO